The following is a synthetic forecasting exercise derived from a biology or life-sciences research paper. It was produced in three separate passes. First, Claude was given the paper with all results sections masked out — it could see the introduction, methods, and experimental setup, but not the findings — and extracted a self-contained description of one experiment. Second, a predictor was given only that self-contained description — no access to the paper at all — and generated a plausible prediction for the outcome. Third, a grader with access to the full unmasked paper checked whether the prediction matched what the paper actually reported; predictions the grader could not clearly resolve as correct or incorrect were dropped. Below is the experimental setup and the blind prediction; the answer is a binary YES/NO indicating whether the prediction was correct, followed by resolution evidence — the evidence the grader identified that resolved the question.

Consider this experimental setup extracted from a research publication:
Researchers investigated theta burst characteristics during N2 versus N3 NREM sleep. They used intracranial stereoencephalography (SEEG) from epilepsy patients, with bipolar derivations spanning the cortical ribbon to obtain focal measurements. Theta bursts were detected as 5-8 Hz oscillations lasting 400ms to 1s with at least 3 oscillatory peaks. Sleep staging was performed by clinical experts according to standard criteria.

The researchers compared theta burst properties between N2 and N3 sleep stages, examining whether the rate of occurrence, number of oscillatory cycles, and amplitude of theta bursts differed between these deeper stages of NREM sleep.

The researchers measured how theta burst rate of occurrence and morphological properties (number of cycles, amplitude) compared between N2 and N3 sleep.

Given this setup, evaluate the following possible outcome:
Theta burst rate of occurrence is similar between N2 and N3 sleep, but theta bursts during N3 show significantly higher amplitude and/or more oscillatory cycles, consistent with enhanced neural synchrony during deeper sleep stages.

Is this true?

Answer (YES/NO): NO